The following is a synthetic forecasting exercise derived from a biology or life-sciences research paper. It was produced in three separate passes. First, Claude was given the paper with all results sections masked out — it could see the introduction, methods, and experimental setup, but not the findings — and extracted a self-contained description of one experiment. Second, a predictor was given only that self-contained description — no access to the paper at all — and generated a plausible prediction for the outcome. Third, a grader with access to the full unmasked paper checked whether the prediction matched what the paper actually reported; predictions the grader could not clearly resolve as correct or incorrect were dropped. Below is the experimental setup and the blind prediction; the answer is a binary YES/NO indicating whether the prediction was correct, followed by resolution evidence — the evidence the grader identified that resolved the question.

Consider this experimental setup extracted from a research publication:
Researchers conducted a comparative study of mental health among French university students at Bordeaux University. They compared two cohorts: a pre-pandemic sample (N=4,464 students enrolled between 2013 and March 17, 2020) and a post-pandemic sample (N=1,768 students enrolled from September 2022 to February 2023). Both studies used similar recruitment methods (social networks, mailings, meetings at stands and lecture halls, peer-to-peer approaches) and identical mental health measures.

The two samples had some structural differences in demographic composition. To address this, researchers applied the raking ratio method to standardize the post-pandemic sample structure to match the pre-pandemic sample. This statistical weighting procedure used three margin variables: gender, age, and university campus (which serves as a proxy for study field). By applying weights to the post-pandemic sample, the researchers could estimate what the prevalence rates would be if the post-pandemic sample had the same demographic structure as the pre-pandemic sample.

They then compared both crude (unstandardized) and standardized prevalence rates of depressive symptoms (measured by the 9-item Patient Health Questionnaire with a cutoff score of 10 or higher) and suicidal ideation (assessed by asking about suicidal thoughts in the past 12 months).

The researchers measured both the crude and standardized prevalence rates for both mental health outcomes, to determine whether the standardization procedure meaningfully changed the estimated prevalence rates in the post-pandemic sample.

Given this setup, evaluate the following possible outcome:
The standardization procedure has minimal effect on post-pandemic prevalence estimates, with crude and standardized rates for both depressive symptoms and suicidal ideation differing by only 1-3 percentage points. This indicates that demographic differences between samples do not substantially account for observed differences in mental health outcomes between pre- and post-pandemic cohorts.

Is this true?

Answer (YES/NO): YES